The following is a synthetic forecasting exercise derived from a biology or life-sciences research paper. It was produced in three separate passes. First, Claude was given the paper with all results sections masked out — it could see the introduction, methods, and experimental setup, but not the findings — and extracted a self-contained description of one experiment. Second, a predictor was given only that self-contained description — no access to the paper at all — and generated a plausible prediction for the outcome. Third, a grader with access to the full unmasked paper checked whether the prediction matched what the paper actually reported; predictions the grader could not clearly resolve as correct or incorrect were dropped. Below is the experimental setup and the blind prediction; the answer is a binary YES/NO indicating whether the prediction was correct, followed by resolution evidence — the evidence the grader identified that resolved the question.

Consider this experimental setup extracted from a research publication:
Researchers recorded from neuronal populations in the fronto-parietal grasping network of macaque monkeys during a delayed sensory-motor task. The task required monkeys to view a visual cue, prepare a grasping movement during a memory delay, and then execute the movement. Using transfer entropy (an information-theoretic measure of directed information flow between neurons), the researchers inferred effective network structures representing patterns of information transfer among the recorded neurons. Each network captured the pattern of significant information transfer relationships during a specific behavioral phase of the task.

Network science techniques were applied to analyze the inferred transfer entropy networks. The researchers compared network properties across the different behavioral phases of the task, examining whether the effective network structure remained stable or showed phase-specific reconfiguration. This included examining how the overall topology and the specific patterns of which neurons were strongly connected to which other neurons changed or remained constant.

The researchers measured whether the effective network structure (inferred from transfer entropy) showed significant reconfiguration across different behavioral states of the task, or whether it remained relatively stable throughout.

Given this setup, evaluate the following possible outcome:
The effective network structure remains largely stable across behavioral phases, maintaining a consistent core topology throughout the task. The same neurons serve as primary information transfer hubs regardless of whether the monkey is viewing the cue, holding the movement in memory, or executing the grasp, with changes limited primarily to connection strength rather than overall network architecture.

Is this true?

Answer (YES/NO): NO